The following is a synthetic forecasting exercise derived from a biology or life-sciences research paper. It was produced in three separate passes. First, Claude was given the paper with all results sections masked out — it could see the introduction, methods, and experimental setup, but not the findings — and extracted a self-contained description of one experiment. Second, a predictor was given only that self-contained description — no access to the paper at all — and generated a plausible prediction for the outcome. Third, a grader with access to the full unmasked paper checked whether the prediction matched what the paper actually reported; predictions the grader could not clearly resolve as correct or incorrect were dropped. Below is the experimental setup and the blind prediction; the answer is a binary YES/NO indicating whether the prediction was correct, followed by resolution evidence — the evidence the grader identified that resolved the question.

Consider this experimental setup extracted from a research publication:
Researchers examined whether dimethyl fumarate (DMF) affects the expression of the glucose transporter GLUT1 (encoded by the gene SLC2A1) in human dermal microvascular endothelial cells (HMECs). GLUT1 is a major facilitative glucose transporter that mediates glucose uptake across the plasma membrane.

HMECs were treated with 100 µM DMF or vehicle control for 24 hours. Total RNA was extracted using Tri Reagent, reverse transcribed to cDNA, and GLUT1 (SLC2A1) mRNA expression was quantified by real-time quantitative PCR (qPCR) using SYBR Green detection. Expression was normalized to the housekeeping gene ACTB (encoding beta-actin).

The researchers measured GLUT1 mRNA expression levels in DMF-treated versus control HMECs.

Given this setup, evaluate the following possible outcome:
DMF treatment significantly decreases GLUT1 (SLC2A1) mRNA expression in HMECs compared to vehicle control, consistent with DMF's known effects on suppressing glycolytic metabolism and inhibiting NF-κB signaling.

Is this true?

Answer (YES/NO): NO